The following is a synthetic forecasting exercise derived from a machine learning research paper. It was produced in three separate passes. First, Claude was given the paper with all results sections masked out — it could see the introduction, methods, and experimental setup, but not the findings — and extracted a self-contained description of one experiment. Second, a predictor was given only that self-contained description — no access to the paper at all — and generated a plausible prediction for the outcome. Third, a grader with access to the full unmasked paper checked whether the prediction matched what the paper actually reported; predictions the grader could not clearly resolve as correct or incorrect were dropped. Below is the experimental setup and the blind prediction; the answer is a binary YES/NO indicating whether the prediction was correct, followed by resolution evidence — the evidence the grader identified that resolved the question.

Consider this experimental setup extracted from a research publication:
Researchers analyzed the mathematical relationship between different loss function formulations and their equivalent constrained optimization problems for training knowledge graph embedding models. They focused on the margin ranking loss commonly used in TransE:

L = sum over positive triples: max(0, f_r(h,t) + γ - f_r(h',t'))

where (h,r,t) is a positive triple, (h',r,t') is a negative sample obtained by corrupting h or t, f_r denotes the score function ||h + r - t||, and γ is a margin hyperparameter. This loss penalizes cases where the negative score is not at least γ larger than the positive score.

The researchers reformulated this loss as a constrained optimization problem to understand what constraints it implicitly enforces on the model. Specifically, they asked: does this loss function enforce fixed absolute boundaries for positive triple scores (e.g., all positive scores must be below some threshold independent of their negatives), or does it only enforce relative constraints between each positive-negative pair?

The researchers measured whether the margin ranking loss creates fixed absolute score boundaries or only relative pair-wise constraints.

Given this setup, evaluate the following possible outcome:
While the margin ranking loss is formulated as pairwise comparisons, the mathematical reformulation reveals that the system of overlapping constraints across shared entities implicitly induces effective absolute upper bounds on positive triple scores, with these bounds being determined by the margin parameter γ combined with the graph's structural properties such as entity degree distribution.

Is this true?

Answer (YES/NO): NO